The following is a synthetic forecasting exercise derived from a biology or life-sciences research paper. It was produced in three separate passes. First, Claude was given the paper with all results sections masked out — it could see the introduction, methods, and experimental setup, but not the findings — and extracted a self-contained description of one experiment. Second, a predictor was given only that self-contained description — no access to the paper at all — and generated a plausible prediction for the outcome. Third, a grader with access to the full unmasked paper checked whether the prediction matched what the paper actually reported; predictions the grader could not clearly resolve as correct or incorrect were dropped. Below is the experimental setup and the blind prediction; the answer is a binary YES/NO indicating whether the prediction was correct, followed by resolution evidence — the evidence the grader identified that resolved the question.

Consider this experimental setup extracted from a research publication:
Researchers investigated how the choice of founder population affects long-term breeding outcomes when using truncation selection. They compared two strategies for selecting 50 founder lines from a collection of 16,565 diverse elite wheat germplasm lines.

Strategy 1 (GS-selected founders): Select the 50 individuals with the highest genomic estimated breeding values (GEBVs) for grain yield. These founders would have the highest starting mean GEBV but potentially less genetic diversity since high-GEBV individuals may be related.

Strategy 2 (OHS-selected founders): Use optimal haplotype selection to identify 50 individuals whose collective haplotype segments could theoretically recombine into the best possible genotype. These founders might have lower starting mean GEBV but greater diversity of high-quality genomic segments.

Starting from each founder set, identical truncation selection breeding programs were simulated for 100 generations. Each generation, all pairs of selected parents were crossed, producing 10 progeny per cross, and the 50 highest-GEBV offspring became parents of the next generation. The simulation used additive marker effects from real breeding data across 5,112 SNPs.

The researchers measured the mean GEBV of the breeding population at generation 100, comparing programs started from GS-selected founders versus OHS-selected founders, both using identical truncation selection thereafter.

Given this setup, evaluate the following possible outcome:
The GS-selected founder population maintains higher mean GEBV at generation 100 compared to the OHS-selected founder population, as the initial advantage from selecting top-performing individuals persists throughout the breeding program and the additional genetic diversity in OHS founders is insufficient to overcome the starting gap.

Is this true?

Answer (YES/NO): NO